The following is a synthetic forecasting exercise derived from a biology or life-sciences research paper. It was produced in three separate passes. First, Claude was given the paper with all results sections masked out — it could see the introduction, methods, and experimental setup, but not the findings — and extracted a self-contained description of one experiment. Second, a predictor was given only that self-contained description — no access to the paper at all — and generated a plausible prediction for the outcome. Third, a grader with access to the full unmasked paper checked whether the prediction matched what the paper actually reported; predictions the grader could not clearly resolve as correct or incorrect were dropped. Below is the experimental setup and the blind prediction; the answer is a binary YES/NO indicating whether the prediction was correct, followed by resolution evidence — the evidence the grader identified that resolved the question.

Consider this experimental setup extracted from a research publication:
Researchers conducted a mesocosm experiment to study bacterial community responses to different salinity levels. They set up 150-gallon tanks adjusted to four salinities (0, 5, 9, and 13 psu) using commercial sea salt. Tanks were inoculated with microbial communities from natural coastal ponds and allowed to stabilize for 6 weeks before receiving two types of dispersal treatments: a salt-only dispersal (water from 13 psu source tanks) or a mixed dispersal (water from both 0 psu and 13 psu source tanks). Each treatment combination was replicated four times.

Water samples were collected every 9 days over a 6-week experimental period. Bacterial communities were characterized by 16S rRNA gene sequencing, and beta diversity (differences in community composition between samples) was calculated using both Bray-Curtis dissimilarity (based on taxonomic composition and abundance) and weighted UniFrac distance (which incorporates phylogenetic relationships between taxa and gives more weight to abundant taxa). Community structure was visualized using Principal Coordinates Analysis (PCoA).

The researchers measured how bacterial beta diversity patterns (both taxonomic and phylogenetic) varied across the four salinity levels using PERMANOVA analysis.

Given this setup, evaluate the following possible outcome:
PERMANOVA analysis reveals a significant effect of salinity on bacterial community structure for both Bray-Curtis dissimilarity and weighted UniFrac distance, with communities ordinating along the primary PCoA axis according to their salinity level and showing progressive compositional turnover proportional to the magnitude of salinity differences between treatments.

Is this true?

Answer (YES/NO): NO